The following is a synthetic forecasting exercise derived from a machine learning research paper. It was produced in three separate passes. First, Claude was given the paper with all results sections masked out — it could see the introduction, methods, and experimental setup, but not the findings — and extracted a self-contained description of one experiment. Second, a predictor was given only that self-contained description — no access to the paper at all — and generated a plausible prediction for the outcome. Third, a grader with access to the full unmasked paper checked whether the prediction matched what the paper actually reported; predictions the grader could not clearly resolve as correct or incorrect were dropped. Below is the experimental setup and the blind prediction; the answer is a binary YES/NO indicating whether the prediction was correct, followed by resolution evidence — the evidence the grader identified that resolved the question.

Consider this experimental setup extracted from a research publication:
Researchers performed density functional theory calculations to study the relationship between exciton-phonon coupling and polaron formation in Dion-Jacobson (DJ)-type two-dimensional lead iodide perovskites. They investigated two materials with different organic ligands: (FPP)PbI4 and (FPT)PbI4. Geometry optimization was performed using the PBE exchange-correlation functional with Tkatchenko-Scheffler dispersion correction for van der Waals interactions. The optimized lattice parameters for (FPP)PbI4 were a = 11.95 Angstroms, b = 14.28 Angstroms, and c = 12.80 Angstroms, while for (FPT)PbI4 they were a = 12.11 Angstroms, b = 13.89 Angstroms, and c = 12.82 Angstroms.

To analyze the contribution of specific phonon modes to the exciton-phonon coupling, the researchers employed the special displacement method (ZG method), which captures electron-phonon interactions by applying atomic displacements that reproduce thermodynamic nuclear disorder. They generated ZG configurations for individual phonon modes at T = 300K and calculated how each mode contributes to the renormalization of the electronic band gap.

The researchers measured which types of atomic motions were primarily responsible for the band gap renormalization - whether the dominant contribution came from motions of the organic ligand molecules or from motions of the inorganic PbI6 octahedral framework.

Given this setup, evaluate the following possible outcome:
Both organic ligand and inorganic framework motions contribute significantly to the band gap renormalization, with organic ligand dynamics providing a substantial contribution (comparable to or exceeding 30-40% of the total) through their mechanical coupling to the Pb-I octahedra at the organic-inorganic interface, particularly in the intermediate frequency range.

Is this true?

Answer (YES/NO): NO